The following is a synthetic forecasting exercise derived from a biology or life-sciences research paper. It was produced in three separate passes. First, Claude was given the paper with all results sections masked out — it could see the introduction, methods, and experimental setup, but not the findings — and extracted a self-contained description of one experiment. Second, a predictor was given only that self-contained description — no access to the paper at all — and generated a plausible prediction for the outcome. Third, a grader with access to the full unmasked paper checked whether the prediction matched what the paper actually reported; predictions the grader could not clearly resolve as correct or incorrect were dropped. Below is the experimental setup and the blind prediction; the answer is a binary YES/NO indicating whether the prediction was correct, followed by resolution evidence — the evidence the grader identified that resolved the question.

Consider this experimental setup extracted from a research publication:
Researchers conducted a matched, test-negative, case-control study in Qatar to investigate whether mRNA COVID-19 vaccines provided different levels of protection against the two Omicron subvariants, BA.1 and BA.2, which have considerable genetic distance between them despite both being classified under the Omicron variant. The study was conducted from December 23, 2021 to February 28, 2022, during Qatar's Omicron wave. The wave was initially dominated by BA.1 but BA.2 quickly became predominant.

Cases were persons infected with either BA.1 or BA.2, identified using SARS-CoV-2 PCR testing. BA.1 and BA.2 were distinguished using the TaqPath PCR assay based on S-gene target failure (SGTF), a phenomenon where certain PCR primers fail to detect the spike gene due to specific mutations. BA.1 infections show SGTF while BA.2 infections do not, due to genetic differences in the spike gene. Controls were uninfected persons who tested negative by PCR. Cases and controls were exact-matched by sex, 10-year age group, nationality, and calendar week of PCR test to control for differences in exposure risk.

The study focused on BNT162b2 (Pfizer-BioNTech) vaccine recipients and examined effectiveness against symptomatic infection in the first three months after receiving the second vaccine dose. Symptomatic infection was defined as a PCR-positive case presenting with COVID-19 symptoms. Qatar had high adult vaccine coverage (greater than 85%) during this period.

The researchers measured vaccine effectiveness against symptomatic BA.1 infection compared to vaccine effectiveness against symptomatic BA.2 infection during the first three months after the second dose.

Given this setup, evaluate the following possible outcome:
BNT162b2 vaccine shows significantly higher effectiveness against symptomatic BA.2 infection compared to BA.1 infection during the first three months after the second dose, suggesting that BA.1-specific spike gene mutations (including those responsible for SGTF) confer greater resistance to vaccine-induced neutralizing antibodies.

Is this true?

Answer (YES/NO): NO